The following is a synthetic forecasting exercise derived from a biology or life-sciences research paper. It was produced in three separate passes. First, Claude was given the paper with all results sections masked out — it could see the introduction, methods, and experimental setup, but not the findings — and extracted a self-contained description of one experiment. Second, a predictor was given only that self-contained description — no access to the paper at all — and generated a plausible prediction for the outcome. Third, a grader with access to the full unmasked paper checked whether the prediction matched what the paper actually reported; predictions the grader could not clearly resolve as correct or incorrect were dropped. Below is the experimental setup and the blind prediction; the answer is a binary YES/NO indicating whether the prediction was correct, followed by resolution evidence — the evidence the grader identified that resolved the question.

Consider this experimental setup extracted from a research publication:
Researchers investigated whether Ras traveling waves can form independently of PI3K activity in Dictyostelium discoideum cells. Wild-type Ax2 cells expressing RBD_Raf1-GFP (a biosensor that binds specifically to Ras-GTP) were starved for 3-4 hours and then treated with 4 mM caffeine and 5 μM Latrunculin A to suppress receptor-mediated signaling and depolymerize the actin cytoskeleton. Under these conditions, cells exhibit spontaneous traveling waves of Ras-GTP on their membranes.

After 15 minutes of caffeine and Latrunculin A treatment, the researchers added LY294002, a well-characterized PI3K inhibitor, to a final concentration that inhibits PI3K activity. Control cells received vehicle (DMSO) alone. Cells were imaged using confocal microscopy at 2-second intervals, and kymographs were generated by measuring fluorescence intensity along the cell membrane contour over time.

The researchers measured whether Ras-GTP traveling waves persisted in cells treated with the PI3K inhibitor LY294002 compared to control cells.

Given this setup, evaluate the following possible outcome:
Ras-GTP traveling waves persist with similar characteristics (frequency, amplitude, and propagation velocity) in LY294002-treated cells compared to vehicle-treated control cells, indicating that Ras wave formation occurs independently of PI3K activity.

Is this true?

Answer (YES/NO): NO